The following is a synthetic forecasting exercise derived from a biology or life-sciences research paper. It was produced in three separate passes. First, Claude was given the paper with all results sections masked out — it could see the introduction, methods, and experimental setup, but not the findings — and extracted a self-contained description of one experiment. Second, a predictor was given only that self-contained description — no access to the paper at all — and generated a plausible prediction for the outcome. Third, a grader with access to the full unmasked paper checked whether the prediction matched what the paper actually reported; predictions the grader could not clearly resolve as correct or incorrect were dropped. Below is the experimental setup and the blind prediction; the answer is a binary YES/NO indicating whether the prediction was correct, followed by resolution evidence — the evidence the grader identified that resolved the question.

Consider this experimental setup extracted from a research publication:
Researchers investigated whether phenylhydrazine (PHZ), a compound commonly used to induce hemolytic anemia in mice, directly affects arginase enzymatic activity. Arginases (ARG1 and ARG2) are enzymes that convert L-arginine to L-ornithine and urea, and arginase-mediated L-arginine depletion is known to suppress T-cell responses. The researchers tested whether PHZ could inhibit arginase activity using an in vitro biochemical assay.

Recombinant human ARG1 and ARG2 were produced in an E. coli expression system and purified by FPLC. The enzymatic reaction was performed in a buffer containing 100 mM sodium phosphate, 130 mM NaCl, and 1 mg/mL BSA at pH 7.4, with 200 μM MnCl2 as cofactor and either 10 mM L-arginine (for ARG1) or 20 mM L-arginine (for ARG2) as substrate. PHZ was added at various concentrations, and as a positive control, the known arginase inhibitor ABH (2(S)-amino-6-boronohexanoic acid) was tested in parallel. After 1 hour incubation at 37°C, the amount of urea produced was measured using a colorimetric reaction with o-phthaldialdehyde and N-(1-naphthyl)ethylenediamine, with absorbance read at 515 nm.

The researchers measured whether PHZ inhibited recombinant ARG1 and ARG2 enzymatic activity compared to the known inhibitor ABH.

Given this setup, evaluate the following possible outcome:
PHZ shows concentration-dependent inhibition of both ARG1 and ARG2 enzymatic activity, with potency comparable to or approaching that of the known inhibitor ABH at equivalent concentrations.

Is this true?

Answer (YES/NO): NO